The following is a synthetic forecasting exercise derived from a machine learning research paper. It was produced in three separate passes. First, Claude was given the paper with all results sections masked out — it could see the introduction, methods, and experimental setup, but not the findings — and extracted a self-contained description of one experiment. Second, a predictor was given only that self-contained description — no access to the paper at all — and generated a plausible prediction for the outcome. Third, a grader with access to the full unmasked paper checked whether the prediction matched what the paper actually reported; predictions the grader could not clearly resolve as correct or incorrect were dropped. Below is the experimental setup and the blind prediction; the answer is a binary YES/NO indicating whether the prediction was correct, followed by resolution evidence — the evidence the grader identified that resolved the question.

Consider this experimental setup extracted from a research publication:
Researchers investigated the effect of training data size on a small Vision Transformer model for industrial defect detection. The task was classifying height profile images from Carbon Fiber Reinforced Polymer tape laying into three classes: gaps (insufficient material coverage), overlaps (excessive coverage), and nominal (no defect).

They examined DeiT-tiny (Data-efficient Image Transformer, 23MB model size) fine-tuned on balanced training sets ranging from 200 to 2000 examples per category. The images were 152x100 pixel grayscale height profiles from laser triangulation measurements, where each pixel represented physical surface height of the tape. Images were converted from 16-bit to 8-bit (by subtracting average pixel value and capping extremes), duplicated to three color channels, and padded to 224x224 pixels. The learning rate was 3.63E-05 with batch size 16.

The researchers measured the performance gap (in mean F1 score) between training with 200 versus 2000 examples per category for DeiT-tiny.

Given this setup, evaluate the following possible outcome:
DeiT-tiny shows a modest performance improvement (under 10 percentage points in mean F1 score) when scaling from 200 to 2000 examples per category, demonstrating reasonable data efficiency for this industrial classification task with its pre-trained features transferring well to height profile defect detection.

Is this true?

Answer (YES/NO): YES